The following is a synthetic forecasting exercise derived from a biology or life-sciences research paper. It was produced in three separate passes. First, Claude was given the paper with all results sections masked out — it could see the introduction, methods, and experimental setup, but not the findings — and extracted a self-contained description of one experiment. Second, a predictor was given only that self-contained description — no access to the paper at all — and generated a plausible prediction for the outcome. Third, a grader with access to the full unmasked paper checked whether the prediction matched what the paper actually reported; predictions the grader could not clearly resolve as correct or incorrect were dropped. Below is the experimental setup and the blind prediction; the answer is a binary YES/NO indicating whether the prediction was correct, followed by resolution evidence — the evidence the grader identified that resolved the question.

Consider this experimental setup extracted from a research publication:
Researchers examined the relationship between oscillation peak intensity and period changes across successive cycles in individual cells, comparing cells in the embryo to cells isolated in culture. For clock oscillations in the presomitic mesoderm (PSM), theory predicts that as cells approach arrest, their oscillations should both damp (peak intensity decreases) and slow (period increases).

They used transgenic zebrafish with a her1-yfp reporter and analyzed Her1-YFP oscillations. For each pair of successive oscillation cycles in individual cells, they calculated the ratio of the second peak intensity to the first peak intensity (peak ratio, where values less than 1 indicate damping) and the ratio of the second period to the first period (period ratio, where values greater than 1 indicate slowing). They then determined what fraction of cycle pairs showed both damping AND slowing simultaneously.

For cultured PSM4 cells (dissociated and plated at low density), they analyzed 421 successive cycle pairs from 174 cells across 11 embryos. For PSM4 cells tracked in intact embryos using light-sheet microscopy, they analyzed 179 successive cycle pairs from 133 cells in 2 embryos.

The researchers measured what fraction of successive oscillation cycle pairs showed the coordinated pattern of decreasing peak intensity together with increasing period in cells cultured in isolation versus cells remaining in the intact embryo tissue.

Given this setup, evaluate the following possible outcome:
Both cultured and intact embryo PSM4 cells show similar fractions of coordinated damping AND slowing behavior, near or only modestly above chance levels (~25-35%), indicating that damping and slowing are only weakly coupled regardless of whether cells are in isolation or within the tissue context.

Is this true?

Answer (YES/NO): NO